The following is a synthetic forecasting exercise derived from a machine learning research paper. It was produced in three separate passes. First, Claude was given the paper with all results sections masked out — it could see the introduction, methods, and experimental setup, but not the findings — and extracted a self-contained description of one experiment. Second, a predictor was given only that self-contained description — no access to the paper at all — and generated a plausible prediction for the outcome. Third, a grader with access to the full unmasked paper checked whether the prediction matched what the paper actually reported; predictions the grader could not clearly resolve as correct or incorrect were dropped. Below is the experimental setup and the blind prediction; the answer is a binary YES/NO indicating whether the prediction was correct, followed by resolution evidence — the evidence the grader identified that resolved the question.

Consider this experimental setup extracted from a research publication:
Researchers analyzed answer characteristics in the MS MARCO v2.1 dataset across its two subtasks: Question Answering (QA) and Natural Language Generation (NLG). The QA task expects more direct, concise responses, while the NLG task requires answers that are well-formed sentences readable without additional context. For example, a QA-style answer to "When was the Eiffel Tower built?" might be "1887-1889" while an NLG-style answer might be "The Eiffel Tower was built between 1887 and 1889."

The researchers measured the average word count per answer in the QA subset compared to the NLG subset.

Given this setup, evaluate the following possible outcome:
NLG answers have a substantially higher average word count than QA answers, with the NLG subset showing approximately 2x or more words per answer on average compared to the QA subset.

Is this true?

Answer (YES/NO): NO